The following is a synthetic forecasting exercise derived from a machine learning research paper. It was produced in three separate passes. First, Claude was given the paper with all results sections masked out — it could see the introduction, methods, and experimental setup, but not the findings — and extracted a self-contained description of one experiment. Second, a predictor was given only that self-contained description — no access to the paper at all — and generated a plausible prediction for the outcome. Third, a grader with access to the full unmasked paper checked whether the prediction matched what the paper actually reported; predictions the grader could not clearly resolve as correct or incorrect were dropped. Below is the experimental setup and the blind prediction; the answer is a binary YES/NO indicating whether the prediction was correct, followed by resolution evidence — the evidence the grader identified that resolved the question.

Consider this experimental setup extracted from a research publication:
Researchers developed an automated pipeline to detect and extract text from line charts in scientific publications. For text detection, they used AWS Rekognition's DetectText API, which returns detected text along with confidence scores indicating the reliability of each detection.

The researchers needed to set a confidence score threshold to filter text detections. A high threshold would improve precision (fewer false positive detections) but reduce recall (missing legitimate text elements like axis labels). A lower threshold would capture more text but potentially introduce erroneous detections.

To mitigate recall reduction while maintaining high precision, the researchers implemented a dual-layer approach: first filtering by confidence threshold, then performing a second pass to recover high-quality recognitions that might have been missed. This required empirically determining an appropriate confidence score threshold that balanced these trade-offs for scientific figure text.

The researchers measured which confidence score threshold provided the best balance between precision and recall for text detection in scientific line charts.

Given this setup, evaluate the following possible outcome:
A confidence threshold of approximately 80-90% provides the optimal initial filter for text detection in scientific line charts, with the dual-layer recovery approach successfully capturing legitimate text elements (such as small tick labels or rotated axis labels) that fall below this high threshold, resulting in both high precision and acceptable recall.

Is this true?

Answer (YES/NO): YES